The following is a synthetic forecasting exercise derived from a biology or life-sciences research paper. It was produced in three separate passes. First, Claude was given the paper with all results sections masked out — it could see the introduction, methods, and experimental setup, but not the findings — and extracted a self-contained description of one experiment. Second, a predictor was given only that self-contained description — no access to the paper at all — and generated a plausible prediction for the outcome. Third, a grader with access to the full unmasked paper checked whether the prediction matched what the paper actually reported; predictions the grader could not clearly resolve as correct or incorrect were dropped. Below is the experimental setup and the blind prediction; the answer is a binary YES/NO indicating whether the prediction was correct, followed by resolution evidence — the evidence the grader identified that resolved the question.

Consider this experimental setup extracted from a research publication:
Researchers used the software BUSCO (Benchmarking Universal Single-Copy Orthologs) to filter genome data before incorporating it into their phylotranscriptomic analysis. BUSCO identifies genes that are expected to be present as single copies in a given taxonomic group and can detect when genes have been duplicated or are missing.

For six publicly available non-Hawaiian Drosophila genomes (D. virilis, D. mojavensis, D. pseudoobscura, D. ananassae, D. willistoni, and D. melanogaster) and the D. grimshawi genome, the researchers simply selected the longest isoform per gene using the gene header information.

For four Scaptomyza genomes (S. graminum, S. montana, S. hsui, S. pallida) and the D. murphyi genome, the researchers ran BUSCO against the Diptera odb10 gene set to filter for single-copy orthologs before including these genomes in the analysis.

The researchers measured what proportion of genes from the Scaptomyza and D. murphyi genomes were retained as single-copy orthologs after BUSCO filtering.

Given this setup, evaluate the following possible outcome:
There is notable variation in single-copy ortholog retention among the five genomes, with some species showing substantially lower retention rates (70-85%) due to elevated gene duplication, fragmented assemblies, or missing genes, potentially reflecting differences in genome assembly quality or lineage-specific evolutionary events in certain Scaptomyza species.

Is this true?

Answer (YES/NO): NO